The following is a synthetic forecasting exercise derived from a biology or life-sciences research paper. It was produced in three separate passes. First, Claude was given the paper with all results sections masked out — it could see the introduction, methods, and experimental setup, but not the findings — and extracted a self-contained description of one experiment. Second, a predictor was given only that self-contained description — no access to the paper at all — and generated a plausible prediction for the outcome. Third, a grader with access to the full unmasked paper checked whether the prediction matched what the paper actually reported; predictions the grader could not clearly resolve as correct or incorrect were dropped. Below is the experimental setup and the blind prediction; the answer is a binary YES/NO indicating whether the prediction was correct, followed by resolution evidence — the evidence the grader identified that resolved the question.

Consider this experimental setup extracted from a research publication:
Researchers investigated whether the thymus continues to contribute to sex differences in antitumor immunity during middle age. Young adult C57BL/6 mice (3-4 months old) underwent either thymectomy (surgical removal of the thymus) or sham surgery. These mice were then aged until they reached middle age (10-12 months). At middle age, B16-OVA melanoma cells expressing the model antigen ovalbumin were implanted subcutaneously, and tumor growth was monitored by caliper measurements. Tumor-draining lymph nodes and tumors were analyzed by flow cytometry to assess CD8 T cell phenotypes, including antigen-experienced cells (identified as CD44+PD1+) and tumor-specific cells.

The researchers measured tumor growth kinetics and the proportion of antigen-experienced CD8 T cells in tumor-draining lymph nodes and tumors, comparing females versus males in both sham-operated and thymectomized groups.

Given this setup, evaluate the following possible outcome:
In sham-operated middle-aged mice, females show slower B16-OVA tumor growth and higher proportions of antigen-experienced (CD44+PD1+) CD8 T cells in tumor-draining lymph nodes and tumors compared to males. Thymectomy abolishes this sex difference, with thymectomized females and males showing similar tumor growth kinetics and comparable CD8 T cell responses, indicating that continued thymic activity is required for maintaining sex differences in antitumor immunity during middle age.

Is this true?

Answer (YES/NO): YES